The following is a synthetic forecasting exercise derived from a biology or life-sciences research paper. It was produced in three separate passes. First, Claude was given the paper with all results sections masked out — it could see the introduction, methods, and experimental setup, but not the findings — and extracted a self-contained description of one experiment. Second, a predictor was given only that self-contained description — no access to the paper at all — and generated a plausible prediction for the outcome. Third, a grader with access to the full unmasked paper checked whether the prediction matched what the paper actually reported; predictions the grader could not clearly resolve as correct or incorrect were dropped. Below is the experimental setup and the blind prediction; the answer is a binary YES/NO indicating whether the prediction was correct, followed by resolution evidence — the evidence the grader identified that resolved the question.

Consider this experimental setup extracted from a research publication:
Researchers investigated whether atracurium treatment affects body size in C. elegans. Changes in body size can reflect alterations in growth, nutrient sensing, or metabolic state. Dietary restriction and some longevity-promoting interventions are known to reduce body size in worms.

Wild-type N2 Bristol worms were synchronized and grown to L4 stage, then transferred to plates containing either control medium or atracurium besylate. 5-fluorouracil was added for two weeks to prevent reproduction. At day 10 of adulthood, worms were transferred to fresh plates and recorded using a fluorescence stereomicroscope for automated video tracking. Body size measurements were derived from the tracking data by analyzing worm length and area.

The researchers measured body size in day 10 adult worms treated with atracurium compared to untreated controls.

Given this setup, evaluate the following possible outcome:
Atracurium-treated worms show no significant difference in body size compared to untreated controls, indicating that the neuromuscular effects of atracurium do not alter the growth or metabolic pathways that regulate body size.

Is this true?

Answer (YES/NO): NO